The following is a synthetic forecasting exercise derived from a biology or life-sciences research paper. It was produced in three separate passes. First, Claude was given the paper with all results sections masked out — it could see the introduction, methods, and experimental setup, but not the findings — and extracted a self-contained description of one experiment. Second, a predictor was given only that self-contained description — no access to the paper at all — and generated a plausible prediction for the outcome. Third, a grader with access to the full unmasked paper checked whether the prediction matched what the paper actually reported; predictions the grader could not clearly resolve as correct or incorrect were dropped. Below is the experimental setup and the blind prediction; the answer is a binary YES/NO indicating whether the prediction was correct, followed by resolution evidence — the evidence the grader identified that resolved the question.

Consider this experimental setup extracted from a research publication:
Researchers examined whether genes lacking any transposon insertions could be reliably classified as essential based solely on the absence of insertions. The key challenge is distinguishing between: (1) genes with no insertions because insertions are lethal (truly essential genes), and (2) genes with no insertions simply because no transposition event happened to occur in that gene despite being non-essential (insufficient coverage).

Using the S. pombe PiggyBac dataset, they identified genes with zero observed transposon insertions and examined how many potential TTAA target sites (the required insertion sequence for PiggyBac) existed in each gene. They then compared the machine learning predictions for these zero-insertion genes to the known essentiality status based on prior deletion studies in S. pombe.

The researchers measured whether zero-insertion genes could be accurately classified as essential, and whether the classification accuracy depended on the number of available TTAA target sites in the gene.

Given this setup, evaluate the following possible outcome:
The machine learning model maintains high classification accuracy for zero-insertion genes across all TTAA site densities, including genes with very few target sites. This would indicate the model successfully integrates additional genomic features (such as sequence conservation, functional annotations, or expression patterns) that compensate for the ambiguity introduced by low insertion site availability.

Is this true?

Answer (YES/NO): NO